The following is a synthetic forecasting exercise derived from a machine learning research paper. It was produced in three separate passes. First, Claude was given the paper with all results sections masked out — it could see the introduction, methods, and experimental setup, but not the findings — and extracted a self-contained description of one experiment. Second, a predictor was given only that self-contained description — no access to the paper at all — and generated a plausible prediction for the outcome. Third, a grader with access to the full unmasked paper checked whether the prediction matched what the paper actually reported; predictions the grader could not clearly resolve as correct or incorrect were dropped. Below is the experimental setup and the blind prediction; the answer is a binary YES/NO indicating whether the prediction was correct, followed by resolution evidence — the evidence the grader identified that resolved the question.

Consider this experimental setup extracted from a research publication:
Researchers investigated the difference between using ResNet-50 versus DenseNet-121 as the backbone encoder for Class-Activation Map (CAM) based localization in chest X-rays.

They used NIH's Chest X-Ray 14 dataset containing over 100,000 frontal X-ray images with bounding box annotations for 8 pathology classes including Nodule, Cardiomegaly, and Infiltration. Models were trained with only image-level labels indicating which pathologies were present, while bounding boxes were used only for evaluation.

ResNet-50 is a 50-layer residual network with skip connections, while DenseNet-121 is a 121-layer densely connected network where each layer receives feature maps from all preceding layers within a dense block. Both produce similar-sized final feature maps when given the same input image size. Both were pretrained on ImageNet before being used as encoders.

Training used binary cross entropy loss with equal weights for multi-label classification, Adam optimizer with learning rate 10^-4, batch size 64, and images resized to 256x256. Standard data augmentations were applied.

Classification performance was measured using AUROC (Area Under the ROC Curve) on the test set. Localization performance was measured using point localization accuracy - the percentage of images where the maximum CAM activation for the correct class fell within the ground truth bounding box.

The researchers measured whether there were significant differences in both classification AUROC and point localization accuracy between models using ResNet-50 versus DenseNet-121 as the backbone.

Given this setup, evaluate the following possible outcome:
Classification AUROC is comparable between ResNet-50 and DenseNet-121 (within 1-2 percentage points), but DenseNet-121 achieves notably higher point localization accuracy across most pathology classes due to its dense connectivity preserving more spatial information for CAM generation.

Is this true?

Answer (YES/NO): NO